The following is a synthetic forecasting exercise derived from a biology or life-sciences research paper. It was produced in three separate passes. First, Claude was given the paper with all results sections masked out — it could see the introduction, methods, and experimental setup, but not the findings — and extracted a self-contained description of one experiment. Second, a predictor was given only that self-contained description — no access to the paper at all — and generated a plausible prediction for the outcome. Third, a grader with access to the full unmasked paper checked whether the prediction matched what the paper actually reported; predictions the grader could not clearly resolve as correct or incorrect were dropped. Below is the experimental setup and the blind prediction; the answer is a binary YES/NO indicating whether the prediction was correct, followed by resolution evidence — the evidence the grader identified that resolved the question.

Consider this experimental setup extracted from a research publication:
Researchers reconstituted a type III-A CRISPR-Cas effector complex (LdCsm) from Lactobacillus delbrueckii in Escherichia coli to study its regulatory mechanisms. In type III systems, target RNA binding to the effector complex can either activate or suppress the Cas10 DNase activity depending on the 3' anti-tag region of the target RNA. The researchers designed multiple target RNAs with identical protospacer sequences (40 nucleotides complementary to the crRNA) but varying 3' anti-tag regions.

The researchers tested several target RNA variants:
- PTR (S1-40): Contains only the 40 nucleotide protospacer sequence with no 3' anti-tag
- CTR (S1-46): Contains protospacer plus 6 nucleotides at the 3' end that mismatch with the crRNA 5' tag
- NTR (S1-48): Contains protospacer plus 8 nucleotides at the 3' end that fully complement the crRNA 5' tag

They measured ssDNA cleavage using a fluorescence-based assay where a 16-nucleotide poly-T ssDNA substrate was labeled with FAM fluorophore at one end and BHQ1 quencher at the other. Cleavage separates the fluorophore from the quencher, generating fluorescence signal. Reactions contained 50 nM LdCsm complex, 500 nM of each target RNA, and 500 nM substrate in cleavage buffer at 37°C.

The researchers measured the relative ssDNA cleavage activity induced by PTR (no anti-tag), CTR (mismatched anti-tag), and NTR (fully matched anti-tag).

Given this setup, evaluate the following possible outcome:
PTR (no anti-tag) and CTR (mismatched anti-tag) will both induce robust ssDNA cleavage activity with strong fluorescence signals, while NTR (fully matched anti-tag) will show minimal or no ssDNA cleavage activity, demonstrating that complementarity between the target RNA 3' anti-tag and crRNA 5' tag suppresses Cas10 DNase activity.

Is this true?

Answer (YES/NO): NO